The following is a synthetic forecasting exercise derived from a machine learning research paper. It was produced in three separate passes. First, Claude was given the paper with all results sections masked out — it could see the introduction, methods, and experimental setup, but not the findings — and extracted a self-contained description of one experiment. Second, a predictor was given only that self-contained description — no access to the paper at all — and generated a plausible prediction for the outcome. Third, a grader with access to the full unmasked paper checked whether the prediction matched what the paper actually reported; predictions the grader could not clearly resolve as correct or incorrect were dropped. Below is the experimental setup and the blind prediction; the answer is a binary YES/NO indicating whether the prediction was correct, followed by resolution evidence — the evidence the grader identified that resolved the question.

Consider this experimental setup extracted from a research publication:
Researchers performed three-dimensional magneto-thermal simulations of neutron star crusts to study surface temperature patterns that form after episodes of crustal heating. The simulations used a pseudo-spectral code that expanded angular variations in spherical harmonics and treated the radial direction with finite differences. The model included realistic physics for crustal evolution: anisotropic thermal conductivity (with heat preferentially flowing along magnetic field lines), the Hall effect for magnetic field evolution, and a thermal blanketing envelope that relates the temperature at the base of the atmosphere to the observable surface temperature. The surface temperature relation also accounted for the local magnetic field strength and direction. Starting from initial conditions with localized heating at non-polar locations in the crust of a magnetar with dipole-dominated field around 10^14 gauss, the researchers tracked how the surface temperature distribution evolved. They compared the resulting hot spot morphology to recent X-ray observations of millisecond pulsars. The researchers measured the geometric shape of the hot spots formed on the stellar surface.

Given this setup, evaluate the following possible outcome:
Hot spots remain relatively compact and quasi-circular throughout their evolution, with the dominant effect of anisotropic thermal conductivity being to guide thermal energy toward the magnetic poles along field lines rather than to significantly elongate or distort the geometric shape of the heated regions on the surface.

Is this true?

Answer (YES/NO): NO